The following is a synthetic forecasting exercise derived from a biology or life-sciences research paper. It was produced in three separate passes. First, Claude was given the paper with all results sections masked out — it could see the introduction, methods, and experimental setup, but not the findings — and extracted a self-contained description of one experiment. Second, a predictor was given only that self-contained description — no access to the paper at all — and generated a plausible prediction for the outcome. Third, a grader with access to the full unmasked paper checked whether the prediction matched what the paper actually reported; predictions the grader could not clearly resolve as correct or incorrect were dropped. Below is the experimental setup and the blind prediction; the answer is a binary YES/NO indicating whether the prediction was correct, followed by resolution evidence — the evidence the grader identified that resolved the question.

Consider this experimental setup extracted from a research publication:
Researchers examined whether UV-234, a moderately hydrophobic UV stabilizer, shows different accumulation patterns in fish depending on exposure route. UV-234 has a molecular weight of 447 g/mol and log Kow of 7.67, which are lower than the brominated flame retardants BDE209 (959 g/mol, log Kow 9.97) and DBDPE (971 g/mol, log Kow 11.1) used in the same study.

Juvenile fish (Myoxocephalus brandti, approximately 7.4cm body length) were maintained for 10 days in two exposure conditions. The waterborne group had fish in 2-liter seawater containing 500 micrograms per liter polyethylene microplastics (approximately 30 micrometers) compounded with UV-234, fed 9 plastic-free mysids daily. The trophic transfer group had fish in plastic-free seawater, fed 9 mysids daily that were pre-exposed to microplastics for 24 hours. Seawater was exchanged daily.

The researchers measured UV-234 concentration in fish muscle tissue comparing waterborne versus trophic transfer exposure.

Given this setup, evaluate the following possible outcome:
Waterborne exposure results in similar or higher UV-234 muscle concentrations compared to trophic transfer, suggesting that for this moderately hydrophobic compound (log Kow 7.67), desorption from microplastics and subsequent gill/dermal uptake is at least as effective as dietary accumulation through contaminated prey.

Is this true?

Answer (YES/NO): YES